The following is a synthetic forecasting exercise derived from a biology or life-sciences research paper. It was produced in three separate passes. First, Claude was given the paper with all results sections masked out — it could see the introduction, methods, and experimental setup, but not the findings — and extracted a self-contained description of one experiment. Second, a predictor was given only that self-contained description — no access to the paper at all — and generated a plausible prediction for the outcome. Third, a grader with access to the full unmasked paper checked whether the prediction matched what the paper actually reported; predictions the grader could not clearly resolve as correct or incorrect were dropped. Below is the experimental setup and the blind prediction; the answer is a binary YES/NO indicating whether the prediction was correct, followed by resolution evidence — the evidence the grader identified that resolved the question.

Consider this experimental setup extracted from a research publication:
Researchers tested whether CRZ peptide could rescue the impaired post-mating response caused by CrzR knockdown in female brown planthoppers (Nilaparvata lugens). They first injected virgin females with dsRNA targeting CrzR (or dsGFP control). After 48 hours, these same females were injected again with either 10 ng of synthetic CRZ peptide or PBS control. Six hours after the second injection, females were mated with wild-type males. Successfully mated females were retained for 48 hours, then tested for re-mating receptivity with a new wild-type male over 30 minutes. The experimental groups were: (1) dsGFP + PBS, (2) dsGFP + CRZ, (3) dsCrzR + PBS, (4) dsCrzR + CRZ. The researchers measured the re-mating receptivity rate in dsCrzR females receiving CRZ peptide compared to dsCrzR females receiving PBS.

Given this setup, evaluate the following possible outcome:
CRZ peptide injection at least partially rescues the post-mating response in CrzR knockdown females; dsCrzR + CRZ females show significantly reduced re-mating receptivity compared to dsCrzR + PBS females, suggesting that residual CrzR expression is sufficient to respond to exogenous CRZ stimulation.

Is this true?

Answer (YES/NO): NO